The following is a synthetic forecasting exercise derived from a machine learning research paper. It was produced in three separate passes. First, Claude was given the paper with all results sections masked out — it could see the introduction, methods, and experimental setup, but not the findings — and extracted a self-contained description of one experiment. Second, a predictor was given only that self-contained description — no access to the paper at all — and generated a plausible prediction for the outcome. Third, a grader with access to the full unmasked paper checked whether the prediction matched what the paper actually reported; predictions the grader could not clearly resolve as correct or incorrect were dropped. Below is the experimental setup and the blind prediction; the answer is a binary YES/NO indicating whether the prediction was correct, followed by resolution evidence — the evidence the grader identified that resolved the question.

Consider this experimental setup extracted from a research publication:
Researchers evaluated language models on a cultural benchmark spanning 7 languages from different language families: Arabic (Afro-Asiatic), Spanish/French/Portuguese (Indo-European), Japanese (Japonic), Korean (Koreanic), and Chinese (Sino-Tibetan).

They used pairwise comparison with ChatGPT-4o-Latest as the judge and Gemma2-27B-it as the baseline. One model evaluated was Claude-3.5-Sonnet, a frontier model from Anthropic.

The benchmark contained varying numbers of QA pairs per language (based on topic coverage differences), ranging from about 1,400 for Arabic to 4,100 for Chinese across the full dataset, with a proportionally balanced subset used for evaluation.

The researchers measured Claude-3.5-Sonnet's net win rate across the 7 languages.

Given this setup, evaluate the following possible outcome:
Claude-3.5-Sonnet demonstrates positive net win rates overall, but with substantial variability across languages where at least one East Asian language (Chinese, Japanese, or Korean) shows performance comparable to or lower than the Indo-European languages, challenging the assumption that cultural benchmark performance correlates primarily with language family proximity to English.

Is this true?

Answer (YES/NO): NO